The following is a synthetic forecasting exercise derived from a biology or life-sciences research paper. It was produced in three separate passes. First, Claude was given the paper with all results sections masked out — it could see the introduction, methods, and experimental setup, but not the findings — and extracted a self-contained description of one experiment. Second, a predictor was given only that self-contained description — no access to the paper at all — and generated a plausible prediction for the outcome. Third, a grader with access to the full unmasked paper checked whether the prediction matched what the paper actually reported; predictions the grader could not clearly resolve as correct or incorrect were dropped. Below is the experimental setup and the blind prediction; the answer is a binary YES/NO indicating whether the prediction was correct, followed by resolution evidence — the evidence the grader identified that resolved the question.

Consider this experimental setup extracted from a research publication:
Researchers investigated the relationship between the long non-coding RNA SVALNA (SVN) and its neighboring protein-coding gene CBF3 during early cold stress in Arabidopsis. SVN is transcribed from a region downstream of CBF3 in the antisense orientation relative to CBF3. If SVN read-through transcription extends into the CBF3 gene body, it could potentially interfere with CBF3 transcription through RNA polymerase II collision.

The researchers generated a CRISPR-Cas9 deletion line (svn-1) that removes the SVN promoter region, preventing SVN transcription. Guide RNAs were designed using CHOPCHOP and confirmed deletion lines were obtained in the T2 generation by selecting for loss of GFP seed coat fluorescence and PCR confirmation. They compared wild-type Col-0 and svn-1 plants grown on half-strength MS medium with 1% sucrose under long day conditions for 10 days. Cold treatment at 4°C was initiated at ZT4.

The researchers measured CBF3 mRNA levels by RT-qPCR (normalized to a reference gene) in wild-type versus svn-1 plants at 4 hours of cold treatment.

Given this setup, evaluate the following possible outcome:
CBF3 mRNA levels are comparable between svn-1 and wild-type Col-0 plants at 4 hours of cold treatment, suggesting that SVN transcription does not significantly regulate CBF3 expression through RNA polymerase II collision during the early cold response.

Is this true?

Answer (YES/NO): NO